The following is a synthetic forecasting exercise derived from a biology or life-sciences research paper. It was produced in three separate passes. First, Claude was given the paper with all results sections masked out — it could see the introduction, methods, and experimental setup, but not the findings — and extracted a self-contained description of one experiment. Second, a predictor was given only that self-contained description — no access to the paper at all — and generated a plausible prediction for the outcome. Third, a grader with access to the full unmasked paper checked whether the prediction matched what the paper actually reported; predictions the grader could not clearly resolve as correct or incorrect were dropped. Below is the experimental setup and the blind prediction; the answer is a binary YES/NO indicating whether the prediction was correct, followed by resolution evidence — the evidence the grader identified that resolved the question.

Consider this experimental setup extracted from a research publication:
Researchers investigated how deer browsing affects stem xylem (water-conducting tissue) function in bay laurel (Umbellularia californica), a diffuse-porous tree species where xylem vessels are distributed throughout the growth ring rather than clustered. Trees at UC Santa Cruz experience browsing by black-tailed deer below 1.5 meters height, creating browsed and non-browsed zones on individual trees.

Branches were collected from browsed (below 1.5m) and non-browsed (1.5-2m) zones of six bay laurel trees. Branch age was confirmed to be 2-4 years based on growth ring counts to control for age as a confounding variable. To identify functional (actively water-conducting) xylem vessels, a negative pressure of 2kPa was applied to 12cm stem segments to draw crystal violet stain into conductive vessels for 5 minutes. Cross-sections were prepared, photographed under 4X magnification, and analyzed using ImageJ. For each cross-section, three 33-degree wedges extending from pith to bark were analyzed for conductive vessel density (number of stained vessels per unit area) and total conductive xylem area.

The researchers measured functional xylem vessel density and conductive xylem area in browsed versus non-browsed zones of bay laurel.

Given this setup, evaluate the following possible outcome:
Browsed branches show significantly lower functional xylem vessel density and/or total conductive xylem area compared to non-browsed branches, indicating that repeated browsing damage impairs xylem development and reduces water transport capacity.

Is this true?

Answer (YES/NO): YES